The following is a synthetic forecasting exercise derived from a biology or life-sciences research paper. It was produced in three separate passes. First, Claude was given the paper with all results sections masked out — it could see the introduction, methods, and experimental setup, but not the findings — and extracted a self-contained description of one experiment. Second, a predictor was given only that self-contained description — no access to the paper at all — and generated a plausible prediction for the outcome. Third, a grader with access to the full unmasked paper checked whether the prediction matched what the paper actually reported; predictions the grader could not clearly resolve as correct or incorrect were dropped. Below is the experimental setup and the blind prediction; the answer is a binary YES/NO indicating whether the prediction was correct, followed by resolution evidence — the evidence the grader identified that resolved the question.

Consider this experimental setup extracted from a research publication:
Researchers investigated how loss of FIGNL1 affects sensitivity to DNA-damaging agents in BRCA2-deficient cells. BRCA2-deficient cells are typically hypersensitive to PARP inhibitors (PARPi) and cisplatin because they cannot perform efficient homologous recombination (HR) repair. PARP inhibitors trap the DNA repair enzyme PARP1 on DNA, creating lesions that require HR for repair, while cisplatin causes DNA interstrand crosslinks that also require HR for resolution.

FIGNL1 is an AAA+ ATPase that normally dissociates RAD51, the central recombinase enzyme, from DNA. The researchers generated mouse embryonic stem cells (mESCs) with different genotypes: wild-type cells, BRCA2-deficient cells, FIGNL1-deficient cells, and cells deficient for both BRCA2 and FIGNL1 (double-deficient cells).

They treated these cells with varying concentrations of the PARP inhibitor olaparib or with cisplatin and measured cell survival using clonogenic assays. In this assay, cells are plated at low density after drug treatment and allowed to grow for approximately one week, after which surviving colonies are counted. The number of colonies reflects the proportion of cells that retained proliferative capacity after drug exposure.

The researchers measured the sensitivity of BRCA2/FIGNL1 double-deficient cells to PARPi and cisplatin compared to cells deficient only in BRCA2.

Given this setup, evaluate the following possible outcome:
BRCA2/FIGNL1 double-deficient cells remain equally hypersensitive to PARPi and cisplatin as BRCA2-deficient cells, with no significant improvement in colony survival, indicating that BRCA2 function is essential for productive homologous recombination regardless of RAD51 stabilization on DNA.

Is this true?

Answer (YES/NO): NO